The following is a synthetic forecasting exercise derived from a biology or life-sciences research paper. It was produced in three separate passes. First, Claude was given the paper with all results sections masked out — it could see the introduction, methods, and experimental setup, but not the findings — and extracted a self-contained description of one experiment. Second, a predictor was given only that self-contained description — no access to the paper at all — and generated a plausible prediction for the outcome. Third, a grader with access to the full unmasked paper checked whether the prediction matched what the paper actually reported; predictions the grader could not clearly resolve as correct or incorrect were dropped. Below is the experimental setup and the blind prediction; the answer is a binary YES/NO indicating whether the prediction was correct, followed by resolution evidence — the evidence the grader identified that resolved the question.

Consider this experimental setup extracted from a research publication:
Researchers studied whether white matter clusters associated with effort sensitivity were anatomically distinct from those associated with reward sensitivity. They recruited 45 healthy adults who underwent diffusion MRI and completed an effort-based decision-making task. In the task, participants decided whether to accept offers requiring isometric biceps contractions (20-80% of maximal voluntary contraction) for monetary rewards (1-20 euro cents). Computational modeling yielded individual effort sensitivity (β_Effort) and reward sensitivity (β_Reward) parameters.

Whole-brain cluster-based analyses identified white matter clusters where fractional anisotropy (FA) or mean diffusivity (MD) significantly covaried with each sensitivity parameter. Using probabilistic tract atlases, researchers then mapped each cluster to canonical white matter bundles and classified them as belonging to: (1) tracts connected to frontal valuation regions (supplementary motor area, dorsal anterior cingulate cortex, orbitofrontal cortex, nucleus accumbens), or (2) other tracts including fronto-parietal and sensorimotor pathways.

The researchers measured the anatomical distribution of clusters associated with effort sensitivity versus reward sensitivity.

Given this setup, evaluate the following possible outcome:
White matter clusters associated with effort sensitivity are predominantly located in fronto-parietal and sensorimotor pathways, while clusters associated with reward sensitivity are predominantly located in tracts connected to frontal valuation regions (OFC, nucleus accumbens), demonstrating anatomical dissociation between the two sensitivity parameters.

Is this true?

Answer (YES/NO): NO